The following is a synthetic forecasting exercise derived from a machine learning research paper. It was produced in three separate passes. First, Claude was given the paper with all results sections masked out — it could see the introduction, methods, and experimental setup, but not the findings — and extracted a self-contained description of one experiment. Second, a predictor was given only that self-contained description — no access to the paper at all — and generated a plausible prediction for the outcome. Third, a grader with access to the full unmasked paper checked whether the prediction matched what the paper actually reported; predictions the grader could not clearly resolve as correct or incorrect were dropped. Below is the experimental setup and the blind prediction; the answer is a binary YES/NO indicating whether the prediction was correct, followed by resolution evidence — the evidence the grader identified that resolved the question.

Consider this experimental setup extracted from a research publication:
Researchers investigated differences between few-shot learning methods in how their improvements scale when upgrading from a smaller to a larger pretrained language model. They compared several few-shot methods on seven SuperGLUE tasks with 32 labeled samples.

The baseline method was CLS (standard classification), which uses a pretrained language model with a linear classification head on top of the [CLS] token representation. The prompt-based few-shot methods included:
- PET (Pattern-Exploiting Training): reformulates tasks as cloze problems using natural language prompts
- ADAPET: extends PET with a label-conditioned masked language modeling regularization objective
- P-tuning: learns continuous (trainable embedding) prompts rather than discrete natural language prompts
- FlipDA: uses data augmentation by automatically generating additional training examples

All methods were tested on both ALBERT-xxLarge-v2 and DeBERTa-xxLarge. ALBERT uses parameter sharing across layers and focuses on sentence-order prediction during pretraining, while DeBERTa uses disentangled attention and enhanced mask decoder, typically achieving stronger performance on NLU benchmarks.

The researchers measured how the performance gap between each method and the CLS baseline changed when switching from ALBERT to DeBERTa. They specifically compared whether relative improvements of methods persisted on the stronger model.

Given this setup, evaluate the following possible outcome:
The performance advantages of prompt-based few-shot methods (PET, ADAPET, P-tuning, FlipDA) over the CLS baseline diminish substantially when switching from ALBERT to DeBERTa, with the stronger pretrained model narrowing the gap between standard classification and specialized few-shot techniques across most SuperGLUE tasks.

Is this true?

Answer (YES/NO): NO